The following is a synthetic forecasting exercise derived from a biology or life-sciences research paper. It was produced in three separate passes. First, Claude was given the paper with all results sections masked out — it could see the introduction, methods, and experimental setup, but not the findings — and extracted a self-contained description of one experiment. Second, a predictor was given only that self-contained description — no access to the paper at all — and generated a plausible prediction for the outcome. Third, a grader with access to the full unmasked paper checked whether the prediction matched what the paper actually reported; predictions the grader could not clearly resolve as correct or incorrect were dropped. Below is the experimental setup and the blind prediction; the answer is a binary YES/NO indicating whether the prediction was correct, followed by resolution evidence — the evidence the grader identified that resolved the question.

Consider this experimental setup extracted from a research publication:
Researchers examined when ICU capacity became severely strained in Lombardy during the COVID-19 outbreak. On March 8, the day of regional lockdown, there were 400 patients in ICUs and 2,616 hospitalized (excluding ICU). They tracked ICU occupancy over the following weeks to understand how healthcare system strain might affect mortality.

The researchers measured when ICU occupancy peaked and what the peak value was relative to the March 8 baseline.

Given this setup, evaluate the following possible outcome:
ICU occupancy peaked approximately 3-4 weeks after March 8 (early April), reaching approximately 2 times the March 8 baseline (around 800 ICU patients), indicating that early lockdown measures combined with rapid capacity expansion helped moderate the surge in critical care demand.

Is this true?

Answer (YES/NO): NO